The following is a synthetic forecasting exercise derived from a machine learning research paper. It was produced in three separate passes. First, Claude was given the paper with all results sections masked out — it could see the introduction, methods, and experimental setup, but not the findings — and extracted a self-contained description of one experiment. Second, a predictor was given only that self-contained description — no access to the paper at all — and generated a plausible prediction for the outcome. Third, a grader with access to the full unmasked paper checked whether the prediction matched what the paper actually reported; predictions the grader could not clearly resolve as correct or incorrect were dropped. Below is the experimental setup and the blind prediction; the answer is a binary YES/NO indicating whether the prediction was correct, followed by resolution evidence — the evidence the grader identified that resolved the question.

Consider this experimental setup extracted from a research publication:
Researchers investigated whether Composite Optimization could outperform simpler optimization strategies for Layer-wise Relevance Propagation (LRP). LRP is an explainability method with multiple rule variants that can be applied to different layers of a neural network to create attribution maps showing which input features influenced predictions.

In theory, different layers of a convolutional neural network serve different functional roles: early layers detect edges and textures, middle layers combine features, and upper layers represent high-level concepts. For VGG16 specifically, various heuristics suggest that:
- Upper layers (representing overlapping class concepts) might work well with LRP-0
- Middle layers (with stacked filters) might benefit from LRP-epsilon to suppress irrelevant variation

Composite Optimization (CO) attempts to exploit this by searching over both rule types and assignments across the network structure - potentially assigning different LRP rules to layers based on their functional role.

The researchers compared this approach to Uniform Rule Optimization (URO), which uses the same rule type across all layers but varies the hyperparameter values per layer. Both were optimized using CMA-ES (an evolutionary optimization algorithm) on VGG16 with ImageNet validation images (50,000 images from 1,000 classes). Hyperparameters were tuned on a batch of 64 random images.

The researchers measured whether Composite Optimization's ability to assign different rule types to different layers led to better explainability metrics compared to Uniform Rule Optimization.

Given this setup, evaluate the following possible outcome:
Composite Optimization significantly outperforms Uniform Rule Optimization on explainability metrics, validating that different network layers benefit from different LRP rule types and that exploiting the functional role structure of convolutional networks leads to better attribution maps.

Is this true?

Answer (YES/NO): NO